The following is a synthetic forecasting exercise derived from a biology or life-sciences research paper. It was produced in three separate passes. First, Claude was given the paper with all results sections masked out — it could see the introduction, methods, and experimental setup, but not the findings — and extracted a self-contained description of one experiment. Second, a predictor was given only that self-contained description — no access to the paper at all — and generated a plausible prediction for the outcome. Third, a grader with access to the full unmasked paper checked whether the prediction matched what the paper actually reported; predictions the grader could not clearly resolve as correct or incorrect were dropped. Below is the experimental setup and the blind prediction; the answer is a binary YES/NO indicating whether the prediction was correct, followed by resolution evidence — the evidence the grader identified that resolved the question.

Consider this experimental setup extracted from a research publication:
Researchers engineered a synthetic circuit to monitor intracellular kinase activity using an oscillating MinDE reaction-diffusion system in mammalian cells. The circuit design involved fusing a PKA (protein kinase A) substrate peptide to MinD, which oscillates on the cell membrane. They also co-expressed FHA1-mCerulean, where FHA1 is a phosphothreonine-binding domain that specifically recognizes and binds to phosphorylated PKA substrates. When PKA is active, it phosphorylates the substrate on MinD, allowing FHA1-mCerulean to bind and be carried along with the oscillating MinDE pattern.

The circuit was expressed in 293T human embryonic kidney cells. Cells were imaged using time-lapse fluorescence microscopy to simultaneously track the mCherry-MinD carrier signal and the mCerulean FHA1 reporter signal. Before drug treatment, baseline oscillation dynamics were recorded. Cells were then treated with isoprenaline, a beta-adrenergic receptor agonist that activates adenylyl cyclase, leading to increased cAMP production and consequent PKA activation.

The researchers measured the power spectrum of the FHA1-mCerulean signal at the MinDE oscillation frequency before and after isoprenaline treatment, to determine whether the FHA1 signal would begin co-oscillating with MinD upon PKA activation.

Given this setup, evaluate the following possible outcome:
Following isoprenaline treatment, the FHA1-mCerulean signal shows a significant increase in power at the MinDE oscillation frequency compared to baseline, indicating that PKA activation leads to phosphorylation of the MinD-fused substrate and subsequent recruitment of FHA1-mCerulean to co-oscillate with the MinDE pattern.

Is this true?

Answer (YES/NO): YES